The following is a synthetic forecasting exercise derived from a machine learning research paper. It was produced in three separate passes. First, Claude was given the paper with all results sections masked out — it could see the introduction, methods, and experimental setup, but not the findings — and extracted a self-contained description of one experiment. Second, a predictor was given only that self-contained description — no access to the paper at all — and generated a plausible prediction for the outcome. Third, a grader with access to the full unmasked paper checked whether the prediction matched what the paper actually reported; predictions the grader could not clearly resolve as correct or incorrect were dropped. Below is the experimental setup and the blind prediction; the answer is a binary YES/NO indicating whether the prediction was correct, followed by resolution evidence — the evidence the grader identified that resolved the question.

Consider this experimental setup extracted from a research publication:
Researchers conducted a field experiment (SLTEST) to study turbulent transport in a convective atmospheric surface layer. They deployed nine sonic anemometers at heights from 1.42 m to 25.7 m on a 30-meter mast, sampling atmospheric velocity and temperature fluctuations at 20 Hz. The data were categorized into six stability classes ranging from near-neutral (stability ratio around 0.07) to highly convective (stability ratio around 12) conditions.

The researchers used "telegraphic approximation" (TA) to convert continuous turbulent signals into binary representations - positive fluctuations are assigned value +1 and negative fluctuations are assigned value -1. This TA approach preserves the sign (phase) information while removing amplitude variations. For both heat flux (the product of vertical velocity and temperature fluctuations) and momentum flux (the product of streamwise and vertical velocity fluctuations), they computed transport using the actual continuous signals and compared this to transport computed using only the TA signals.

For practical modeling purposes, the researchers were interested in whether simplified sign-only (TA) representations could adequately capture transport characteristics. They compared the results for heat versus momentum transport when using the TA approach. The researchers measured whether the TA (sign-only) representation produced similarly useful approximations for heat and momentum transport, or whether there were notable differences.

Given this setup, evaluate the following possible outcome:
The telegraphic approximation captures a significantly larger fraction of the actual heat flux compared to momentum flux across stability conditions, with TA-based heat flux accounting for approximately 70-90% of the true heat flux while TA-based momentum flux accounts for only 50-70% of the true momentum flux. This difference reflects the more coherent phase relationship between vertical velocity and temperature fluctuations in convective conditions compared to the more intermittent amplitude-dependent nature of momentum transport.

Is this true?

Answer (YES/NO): NO